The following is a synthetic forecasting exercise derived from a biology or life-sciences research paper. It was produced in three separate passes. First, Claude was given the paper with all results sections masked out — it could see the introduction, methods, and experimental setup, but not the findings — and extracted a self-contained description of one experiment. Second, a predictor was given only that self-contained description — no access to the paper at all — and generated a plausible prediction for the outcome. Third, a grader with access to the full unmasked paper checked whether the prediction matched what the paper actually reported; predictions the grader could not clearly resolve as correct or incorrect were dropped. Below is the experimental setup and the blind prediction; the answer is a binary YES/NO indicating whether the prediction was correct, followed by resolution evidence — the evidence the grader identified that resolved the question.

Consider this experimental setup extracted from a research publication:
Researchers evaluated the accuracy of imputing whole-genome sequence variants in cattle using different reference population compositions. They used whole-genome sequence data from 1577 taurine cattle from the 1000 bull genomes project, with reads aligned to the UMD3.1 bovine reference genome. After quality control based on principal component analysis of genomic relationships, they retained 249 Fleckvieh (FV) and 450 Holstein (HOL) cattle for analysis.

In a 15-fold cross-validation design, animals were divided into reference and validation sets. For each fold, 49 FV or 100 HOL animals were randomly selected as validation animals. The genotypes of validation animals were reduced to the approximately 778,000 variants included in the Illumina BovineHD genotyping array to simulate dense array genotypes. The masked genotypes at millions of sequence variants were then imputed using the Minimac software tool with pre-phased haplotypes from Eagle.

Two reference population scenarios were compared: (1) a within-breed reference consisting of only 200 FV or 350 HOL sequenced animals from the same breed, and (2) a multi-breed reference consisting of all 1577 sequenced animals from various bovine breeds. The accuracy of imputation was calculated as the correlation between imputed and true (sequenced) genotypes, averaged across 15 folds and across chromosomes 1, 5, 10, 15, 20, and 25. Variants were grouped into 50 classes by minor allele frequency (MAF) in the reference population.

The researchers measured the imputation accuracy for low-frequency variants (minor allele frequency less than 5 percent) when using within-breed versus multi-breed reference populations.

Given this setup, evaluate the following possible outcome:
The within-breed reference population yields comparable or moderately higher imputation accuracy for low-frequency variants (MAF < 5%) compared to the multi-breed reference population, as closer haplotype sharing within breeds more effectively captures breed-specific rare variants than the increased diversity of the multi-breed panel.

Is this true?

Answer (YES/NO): NO